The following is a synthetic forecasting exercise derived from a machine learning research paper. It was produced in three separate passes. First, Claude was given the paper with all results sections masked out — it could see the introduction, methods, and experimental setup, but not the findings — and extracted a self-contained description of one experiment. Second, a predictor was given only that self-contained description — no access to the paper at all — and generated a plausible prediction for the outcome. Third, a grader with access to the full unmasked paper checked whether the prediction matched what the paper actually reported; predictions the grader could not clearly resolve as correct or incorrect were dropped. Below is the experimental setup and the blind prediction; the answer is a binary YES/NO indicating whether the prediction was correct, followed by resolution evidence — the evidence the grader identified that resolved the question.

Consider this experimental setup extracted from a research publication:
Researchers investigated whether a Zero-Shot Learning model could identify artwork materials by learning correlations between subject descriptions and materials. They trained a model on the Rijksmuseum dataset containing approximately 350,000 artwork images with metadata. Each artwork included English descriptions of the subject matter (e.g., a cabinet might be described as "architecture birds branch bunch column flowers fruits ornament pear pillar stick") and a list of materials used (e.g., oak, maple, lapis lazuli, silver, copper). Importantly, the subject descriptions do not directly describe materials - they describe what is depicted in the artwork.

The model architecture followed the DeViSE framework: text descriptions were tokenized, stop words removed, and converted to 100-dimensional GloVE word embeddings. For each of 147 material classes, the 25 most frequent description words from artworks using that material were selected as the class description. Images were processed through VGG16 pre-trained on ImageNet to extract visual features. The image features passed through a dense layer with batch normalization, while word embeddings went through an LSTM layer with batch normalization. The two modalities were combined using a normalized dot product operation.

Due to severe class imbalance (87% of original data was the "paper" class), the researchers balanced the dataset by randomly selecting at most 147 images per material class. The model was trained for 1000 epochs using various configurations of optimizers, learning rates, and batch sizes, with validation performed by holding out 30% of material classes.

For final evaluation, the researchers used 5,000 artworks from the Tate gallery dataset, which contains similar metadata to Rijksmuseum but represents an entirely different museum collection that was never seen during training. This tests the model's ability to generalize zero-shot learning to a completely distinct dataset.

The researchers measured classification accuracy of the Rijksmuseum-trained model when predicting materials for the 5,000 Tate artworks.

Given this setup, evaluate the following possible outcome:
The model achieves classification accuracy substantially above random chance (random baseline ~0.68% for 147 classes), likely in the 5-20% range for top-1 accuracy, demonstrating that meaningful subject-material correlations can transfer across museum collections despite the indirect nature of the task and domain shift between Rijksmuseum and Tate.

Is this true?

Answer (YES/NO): NO